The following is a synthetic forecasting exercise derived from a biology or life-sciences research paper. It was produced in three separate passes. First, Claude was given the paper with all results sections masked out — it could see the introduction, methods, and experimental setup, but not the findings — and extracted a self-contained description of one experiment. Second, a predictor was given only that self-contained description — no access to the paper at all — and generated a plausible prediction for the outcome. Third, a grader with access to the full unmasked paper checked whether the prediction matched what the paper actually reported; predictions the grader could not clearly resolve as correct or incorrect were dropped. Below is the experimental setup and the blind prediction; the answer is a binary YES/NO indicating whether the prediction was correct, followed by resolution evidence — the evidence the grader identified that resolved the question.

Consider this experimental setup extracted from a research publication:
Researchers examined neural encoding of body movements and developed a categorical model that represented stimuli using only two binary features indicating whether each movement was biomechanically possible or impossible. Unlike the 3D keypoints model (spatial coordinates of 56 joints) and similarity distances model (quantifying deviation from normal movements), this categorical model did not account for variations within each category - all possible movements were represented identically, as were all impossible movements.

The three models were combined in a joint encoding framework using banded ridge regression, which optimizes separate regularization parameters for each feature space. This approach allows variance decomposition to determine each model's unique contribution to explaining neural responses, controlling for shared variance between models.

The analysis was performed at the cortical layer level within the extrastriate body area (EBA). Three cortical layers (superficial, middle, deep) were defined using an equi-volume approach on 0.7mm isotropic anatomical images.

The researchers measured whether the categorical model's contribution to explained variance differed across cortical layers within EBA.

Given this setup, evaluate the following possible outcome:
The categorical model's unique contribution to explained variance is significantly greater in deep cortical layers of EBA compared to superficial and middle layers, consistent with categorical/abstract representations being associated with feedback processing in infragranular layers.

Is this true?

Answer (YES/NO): NO